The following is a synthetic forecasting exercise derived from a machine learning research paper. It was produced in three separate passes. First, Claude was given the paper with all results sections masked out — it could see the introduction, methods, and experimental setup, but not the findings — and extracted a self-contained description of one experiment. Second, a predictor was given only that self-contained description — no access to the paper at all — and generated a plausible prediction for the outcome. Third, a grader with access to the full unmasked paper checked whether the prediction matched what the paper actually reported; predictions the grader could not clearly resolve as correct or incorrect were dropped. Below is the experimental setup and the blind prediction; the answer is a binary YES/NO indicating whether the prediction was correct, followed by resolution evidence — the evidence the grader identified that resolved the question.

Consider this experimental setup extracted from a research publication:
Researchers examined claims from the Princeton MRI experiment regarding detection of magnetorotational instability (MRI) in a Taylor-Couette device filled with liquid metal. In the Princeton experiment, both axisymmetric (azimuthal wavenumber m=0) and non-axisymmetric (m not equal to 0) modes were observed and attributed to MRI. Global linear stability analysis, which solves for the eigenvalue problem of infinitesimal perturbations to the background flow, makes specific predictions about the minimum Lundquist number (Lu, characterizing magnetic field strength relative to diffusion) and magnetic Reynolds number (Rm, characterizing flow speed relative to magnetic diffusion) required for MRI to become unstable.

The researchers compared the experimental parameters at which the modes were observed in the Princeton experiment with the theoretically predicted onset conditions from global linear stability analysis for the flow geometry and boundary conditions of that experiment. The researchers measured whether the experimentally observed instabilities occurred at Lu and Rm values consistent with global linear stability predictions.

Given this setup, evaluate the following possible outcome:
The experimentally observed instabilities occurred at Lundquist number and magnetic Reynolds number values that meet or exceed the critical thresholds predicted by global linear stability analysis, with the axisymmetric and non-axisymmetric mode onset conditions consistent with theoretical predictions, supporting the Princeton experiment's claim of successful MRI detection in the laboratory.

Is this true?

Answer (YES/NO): NO